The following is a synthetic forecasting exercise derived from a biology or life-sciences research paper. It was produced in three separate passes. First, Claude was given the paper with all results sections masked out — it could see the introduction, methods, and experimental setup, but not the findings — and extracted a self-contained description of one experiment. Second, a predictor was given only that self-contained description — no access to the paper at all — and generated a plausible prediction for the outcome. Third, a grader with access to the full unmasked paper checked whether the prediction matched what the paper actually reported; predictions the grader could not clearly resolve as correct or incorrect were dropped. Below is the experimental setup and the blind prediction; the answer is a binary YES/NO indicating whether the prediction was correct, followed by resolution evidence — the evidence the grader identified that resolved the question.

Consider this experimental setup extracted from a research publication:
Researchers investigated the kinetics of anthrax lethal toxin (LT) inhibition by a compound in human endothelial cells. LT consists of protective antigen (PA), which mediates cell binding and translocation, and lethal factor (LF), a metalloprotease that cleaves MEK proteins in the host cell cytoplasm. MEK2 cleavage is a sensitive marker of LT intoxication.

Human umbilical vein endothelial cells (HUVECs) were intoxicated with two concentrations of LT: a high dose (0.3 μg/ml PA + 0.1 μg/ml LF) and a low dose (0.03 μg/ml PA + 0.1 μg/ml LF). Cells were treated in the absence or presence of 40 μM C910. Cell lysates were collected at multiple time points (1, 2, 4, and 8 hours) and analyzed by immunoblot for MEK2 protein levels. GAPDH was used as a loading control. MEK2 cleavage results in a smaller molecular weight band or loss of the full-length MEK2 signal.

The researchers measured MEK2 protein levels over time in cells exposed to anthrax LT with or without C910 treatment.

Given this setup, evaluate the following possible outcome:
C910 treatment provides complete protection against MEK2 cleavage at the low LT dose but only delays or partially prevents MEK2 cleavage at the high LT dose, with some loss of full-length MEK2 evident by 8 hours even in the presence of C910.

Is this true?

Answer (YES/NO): NO